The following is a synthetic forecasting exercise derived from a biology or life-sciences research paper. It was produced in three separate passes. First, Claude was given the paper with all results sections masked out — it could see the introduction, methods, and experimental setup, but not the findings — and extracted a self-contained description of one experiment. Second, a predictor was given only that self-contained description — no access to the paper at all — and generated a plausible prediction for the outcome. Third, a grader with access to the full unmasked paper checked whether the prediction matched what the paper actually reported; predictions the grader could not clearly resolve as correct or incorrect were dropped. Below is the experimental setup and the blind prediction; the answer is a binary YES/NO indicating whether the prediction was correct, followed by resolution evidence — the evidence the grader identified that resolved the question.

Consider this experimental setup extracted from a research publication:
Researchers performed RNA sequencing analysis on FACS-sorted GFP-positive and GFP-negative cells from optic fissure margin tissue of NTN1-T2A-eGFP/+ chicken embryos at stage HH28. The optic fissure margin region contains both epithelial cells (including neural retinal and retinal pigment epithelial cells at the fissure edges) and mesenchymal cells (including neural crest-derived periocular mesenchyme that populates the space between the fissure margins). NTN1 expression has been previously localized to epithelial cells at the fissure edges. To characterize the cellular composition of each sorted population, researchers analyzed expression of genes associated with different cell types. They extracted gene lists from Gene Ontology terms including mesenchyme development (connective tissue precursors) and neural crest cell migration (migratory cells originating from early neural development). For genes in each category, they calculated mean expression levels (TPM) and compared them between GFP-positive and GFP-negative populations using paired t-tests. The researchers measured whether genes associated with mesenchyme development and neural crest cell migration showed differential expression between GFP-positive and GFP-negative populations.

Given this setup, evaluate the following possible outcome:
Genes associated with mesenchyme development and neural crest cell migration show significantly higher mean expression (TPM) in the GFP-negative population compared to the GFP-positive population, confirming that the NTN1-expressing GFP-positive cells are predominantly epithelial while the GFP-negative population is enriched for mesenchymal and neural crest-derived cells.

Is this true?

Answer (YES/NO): YES